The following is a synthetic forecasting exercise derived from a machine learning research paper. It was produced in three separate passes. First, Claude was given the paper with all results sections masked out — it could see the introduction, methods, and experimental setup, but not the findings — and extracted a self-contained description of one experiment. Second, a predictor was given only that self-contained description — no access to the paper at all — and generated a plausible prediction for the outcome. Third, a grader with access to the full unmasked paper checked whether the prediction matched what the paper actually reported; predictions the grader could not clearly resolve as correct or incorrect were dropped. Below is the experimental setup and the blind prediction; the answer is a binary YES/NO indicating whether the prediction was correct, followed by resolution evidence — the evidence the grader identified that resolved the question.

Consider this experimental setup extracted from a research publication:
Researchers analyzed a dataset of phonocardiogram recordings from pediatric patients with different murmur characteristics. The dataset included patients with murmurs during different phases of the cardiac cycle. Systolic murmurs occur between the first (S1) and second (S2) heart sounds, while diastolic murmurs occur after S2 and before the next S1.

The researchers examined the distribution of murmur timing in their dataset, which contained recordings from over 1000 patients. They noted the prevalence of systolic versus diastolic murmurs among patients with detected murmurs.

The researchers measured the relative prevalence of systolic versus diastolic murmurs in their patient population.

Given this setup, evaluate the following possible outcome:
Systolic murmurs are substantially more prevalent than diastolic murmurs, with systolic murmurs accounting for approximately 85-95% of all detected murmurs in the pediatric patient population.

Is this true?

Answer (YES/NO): NO